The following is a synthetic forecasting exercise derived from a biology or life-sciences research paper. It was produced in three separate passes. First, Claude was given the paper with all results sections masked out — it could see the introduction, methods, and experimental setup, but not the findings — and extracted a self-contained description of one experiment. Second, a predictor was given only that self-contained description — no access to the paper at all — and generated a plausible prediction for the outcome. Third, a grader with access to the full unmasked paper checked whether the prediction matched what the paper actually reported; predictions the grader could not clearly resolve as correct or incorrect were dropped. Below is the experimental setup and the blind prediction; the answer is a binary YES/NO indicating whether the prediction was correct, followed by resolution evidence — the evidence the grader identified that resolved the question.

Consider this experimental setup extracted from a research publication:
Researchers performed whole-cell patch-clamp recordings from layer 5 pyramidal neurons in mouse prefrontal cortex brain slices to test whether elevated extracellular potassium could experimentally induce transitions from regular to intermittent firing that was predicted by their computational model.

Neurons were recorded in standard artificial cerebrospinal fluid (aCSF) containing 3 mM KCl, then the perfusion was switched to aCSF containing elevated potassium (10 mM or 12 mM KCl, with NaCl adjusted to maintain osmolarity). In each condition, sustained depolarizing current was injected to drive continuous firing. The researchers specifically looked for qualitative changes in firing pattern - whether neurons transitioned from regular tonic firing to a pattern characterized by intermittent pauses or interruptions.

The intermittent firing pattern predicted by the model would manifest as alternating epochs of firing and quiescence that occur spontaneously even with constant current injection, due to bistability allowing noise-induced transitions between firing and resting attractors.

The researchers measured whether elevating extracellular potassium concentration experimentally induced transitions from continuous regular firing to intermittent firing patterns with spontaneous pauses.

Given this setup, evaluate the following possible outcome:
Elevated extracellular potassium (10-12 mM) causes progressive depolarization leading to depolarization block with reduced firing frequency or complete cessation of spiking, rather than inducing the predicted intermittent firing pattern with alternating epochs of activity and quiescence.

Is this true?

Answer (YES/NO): NO